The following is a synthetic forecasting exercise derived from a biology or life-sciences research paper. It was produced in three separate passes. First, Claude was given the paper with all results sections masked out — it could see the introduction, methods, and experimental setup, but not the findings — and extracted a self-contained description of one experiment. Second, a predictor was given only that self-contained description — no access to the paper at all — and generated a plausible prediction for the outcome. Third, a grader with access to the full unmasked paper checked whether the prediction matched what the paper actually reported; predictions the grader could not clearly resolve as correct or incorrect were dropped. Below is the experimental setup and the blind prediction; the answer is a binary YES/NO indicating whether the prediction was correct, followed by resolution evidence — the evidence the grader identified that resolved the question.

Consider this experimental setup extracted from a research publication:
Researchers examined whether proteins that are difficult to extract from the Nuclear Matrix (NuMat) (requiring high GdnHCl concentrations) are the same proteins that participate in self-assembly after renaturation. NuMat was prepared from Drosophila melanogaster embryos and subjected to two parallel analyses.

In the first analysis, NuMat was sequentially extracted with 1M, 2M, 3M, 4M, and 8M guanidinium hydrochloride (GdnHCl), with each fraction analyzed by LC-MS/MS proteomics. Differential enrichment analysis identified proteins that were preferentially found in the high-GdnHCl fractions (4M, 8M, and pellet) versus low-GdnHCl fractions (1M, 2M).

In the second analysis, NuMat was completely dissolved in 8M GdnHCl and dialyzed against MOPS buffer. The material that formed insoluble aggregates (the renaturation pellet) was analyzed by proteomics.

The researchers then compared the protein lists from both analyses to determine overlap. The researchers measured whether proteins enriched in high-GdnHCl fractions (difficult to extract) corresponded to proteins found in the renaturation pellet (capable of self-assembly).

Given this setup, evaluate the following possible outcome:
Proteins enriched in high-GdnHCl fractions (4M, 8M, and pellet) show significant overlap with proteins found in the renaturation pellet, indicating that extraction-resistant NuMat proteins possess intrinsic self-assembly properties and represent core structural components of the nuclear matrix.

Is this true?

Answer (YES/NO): YES